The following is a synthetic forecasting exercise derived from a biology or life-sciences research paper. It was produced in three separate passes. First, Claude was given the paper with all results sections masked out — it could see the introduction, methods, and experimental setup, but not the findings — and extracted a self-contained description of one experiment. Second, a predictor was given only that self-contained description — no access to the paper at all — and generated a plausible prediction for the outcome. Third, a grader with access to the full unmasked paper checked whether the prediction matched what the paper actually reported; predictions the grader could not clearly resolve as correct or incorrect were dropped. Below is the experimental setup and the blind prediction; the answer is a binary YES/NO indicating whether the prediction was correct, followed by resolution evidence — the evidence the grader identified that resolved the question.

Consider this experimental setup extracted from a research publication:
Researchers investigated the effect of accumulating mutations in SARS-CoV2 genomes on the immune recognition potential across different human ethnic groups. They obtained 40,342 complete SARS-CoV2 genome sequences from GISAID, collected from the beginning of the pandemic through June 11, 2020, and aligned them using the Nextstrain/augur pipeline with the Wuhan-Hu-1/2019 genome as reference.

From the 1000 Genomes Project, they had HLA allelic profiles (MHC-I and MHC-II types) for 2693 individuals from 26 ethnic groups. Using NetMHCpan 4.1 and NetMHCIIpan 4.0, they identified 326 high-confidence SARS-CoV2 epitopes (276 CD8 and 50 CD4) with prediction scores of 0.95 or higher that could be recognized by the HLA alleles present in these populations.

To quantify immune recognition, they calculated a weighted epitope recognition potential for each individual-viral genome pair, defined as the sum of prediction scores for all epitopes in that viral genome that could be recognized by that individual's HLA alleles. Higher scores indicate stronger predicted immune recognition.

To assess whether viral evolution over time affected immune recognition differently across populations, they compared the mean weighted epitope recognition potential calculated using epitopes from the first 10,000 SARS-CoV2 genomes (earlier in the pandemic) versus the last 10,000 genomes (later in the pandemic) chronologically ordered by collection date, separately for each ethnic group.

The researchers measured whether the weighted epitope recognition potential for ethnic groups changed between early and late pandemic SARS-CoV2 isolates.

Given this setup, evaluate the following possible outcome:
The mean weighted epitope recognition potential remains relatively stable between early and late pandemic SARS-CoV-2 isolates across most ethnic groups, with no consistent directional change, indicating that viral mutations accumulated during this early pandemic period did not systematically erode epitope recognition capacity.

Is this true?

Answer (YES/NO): YES